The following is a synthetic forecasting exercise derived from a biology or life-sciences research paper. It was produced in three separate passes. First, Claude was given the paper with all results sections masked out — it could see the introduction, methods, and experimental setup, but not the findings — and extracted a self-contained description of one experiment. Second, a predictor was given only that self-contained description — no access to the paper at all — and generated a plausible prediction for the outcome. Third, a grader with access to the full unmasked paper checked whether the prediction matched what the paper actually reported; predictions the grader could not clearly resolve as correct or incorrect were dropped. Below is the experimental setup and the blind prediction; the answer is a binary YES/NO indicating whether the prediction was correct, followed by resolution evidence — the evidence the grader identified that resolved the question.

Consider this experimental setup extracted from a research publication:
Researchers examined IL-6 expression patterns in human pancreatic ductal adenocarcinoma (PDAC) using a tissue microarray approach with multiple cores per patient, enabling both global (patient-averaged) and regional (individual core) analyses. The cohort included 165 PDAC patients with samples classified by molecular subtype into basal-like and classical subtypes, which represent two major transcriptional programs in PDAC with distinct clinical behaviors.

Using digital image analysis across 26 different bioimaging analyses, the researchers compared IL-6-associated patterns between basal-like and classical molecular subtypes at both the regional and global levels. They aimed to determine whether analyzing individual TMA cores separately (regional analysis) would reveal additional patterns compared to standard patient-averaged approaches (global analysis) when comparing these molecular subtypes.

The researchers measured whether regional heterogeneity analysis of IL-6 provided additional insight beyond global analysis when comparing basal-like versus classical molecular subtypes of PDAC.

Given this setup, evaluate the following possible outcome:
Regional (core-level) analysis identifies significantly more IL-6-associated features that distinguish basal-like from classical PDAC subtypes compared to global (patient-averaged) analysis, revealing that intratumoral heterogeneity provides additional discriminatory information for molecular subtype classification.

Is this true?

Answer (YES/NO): NO